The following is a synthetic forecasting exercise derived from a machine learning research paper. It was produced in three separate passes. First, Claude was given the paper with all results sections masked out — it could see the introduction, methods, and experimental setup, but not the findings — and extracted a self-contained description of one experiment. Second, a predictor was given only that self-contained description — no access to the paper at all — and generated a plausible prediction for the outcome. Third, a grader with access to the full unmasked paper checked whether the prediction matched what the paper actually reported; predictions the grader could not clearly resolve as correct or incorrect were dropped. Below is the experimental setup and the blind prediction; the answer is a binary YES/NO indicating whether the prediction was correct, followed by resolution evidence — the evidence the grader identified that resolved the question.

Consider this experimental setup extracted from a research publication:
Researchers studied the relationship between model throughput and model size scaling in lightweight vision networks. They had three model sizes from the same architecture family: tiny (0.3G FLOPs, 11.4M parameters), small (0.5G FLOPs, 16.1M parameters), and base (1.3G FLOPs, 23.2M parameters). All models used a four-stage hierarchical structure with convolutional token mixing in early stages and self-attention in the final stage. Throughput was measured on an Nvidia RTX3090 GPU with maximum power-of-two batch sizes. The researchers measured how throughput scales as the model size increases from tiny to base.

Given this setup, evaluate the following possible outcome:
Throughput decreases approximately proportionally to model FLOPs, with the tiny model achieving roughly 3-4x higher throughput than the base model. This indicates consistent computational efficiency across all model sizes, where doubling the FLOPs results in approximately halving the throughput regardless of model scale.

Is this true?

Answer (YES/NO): YES